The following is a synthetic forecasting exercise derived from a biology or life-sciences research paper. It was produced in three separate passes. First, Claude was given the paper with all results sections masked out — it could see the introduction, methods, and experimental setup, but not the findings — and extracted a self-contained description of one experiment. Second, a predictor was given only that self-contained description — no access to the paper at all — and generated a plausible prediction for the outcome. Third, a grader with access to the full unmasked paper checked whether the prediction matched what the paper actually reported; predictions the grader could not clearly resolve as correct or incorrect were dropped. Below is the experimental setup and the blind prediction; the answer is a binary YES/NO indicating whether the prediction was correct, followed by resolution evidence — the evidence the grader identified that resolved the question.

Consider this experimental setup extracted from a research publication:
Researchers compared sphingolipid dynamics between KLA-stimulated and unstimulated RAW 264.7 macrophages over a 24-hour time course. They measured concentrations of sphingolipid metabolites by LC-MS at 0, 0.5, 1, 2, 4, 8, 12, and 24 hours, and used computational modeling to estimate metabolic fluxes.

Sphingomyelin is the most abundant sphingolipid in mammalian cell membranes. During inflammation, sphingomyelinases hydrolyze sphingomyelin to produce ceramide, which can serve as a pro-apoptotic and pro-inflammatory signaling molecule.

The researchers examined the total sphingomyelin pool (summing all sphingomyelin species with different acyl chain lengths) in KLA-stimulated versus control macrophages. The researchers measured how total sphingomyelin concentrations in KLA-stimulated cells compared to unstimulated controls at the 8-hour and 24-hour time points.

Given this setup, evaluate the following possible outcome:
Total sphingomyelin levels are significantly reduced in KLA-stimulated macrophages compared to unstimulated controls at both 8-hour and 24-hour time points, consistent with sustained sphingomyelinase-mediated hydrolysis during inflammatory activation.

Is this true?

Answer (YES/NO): NO